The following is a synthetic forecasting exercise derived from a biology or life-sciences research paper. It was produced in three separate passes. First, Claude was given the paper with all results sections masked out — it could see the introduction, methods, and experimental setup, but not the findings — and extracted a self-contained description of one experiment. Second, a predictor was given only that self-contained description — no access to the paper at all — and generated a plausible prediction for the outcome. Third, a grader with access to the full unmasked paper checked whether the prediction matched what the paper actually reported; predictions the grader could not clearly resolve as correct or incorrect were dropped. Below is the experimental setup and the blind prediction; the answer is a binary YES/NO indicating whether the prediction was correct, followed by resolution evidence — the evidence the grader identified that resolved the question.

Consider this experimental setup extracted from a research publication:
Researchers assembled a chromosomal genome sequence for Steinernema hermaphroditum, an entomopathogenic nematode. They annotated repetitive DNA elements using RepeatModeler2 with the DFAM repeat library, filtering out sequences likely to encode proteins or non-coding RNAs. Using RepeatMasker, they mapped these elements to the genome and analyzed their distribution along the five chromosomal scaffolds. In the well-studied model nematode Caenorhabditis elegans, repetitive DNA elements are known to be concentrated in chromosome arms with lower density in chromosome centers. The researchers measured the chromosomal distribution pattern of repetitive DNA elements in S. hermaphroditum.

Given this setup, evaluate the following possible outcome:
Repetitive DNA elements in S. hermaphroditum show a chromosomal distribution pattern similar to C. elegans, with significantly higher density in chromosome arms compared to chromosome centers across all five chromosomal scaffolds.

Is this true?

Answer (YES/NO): NO